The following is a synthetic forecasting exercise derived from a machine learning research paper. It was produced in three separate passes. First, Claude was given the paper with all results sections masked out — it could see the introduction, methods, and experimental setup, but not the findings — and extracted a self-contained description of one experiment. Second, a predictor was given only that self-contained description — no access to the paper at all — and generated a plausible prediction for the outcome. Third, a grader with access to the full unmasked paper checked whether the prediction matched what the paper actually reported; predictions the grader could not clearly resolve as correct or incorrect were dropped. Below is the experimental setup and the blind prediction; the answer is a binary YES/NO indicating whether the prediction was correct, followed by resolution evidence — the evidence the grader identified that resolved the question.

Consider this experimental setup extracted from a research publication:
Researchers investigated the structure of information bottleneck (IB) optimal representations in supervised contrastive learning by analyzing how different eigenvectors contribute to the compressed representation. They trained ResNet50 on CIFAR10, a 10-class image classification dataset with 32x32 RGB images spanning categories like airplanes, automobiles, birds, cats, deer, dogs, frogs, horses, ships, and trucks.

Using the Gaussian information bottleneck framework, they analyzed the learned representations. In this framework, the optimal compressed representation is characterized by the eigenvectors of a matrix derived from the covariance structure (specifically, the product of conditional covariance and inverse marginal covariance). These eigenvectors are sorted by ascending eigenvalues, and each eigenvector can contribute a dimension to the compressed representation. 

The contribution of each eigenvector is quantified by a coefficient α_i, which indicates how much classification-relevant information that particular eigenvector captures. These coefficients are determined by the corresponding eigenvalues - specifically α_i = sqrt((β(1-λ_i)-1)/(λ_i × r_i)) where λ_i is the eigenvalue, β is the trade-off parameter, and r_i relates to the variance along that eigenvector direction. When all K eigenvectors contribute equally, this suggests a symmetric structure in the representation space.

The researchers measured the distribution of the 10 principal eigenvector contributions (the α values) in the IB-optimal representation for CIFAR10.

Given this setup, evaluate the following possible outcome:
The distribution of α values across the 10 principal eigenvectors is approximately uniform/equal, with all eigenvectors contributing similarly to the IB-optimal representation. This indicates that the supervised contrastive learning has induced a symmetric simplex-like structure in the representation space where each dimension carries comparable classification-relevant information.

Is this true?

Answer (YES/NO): YES